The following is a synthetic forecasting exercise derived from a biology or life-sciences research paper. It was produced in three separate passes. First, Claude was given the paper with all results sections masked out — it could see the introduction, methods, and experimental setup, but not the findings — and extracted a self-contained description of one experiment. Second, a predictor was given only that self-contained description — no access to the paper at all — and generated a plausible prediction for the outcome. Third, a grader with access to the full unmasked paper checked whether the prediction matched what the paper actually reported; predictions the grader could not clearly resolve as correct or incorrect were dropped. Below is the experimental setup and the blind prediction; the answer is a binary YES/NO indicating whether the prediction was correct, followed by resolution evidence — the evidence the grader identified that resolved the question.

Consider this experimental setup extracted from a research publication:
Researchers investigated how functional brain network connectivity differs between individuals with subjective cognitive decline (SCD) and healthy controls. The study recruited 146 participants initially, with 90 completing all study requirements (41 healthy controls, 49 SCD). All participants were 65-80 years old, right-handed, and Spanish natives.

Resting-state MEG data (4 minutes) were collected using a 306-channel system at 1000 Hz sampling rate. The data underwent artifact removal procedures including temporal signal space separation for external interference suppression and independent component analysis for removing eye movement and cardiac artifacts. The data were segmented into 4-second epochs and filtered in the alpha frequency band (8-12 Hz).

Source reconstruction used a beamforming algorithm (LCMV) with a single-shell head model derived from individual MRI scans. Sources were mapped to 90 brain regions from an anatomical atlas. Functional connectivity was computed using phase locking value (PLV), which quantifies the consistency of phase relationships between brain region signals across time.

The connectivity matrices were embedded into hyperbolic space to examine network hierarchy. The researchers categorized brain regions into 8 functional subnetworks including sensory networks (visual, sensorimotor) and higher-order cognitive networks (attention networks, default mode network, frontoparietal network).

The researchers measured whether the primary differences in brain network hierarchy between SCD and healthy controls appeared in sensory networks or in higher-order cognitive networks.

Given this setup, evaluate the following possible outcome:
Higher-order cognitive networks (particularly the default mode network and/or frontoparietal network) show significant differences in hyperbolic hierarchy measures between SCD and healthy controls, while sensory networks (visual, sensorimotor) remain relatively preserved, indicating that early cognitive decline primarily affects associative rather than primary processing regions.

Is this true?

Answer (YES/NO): YES